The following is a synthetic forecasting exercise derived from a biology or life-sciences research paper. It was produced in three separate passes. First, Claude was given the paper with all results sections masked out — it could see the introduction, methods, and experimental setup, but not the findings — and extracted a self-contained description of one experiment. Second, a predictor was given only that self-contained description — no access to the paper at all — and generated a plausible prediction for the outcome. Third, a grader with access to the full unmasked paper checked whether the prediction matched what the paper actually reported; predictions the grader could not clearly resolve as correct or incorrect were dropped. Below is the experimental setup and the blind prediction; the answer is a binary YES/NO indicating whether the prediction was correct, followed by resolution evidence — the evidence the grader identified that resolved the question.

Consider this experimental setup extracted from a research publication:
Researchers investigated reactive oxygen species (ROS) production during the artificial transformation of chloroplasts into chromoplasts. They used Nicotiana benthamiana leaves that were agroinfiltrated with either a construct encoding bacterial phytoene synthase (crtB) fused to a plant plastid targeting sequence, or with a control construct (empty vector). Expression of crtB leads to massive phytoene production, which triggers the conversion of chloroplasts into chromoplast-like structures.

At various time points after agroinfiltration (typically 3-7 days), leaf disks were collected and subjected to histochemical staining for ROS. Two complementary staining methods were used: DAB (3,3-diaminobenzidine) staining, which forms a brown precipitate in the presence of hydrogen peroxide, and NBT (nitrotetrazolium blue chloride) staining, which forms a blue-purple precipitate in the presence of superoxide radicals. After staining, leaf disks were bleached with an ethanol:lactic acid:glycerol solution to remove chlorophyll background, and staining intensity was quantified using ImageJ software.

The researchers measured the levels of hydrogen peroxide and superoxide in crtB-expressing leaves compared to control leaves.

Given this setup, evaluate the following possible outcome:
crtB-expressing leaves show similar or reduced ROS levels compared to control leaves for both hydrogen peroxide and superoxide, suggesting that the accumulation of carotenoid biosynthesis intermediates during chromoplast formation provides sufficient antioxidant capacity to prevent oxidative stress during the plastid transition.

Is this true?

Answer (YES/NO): NO